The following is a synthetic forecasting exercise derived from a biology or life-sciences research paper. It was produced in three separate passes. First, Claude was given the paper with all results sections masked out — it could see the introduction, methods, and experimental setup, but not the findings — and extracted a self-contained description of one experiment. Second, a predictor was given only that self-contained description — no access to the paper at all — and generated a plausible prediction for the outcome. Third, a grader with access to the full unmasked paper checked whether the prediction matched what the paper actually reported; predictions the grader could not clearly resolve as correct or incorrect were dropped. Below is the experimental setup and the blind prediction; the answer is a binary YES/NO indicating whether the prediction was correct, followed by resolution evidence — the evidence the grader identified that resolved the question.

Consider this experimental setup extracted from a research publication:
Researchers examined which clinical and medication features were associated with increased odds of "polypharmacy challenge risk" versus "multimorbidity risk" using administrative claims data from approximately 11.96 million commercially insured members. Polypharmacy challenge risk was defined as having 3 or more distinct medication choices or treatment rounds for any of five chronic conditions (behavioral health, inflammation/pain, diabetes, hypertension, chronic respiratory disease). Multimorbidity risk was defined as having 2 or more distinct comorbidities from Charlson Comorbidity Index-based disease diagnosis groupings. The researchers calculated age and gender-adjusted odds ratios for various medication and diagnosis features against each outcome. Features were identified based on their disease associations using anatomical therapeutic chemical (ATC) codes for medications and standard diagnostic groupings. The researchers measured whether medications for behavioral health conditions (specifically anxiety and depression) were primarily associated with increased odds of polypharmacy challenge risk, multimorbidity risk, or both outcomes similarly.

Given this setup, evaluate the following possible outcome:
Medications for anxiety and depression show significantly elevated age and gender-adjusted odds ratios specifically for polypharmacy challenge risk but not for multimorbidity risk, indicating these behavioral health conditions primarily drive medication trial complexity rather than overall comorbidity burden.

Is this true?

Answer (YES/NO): YES